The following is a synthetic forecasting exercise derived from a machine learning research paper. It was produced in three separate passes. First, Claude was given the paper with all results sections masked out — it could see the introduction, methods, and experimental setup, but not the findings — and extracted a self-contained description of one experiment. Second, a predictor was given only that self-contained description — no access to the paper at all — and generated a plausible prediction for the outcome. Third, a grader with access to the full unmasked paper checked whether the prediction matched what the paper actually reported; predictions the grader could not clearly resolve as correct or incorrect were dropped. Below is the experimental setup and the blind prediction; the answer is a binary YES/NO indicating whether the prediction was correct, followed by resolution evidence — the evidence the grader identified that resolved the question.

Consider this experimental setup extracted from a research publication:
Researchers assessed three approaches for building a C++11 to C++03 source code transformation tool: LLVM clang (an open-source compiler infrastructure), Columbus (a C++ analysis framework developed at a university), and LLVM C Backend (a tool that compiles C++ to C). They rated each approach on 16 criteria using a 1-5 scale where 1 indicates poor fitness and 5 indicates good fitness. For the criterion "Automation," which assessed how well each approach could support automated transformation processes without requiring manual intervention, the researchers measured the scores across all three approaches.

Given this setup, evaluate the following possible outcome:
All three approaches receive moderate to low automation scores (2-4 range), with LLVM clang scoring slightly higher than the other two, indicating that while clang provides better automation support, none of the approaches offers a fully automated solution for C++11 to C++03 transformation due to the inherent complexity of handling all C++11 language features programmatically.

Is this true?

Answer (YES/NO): NO